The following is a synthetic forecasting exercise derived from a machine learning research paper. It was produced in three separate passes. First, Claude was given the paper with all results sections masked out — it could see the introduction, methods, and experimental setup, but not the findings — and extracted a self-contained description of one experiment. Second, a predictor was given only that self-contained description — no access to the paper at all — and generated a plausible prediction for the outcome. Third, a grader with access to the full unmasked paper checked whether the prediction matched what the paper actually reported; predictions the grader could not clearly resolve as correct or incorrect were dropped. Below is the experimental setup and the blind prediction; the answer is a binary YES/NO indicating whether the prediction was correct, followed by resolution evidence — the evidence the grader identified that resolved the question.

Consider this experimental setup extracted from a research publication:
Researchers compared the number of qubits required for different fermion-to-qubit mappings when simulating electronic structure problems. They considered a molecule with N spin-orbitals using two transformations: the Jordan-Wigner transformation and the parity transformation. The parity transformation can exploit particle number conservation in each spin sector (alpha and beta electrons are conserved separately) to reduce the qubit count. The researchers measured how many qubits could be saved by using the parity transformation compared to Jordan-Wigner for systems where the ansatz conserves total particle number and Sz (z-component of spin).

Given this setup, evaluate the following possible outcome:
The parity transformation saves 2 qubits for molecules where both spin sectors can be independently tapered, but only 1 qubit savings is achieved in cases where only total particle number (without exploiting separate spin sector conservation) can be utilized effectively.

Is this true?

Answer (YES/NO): YES